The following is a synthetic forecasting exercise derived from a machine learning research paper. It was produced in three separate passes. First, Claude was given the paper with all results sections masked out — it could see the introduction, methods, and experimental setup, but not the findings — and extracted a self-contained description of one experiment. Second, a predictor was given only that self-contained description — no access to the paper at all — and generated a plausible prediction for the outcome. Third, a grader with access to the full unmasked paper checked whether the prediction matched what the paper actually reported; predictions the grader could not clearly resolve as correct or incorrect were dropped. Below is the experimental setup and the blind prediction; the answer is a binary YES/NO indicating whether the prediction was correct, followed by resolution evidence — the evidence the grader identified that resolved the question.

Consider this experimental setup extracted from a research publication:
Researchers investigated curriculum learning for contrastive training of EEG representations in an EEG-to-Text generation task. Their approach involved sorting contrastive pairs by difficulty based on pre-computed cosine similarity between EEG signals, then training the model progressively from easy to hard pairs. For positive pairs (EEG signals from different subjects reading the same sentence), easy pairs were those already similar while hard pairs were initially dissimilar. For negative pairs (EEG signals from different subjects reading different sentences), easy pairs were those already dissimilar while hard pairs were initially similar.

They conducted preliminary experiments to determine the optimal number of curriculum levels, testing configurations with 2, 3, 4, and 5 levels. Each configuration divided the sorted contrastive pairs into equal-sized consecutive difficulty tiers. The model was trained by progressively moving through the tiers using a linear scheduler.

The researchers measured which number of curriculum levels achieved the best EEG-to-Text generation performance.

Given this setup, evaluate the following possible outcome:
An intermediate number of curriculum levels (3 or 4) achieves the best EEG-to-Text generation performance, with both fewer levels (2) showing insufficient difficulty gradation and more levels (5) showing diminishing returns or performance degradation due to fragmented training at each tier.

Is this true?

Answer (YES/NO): YES